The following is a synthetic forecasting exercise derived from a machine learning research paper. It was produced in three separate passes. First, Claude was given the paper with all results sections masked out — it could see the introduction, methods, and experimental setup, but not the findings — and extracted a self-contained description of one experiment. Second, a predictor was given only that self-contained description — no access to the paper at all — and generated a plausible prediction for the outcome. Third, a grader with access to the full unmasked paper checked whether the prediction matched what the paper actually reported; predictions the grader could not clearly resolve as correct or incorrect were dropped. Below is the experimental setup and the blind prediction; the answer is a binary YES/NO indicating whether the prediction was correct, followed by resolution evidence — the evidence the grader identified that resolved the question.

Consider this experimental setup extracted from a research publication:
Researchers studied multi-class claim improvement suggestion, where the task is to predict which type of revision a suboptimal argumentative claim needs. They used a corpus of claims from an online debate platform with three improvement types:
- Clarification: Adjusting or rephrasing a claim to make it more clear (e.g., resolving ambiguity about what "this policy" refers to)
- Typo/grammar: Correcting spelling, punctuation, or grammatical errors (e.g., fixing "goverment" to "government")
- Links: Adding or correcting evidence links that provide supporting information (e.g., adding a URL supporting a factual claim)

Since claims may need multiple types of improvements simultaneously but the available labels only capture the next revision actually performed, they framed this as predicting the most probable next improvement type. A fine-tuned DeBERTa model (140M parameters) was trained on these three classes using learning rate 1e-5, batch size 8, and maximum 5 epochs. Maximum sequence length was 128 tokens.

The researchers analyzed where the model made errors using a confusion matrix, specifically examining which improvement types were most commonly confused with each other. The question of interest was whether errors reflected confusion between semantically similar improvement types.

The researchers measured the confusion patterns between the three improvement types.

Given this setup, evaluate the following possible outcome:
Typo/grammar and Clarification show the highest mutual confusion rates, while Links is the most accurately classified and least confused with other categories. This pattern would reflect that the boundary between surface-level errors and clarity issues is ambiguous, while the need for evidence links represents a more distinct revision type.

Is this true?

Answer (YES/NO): NO